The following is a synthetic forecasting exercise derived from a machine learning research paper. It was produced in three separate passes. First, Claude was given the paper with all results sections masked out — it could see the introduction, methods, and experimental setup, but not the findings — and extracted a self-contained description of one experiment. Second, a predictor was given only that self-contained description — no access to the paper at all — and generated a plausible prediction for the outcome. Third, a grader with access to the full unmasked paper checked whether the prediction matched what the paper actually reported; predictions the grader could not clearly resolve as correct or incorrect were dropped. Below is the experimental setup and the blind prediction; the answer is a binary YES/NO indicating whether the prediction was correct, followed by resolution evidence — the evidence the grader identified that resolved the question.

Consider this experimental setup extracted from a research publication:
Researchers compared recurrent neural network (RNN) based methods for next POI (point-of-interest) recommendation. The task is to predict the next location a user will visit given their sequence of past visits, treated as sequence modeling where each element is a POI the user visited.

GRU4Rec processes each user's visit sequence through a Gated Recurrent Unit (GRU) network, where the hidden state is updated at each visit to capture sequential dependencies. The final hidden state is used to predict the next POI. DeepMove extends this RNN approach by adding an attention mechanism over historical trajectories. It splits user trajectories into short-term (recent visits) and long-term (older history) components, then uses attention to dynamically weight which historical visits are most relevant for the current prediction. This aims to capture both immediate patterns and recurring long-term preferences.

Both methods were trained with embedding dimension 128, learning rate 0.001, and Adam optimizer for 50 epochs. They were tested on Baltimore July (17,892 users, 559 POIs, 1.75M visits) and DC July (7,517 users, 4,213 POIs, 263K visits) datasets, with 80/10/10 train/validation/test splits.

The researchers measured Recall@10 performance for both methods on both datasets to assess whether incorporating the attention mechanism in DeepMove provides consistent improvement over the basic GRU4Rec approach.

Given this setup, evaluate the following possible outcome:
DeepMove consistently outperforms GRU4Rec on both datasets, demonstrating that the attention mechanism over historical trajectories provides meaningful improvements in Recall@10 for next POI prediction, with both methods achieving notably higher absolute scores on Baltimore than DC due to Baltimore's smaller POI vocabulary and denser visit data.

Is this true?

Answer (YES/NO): YES